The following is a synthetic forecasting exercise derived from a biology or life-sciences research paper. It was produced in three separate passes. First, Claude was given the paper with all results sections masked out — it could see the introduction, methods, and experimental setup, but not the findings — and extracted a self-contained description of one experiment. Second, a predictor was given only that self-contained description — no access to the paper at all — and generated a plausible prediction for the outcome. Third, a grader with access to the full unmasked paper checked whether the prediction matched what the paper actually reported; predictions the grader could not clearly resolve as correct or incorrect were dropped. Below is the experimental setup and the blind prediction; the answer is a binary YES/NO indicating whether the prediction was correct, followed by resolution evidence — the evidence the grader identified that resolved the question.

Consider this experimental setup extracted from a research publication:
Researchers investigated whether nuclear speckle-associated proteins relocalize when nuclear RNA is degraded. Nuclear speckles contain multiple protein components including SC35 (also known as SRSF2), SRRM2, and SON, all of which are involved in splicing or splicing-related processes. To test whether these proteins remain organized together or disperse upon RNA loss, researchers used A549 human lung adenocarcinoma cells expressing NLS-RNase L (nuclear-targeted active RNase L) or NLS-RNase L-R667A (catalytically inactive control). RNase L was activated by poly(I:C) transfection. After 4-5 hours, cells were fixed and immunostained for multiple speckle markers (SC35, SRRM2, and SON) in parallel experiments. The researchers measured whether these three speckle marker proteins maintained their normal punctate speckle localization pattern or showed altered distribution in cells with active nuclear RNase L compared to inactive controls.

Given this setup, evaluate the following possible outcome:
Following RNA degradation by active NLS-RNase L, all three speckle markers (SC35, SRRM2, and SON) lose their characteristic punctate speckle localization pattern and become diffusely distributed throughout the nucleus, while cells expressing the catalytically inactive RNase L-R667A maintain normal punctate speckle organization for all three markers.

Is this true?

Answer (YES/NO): NO